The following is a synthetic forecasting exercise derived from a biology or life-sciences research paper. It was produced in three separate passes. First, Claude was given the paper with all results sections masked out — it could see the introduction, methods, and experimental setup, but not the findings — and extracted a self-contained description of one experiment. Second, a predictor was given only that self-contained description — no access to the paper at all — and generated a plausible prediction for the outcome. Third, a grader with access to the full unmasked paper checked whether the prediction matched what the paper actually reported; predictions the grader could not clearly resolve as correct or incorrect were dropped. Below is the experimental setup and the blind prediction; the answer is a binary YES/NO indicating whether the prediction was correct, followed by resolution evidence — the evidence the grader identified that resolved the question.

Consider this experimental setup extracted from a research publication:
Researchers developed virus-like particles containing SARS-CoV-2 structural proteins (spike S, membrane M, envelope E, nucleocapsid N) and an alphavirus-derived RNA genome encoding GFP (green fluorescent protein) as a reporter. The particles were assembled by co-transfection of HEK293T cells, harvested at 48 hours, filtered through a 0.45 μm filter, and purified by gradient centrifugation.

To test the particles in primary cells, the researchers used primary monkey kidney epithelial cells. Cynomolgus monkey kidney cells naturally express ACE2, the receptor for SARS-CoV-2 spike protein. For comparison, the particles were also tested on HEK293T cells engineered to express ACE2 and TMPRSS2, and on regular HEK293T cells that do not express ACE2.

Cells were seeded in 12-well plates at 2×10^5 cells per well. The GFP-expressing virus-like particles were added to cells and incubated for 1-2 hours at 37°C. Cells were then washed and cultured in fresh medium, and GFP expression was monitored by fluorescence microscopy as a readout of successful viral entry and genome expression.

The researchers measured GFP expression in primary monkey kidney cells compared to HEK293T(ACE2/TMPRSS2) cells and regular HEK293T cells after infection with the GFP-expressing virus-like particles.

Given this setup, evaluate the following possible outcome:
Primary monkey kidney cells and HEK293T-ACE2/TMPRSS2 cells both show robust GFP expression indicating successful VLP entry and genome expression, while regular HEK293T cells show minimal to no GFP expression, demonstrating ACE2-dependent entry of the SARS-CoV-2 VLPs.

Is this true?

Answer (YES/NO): NO